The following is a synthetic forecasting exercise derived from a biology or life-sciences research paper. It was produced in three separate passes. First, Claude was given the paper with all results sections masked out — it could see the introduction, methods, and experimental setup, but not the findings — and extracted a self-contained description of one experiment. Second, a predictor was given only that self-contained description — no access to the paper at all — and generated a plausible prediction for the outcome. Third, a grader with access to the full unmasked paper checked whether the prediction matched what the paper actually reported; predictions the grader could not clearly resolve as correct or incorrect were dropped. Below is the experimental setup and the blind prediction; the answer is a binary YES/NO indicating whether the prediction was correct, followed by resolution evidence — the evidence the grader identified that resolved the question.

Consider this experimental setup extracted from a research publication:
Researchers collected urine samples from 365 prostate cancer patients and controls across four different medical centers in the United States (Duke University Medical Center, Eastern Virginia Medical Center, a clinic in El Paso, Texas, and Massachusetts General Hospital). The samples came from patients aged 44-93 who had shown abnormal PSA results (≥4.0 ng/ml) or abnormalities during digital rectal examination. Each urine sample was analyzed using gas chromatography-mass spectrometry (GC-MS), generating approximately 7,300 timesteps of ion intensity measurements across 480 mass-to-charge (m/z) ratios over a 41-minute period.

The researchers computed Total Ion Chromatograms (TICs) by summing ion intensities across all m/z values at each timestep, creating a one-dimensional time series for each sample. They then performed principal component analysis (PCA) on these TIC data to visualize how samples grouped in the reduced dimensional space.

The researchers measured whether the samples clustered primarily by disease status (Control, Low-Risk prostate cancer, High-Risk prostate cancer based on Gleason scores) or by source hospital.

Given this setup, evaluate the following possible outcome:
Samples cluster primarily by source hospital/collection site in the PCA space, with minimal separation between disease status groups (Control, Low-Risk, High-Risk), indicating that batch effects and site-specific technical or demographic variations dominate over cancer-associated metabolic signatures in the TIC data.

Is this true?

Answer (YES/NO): YES